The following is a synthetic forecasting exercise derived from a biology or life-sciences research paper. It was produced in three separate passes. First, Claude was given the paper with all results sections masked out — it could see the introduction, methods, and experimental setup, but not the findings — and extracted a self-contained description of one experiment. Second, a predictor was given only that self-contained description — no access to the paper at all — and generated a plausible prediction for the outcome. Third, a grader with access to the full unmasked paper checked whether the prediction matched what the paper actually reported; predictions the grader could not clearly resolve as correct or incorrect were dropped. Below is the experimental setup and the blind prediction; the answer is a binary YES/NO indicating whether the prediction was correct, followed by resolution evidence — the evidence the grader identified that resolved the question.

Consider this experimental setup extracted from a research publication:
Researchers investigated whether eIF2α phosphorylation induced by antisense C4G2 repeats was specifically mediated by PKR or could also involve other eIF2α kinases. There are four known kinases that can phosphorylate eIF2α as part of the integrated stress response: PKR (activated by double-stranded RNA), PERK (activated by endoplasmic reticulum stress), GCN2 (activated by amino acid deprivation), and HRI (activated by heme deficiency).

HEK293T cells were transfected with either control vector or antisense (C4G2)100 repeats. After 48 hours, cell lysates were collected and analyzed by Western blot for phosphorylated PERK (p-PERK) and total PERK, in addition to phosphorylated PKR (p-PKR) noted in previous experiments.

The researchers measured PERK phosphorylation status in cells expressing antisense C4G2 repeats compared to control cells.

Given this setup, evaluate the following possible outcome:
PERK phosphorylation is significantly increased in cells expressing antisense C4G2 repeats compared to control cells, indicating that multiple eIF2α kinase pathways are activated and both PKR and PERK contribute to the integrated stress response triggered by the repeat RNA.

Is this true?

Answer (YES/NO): NO